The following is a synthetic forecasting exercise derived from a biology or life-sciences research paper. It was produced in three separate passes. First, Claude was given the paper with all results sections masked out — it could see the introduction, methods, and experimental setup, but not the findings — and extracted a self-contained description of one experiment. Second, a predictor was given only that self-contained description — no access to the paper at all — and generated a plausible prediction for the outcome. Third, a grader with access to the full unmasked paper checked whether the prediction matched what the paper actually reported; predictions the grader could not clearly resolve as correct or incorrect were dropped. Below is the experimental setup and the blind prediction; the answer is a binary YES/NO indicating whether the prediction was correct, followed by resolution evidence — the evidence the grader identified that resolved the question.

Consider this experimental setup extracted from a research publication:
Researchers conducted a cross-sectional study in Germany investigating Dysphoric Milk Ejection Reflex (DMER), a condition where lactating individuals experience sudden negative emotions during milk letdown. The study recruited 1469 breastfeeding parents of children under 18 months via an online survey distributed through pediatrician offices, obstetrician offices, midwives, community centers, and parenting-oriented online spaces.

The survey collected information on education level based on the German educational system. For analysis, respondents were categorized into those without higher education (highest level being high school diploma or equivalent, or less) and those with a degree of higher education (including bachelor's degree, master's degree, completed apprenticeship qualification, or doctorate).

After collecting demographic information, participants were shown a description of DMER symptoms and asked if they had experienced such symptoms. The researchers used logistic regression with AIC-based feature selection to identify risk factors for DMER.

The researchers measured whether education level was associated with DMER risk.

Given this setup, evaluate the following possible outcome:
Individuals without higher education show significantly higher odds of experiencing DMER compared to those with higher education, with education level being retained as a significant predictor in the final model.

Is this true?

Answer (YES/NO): NO